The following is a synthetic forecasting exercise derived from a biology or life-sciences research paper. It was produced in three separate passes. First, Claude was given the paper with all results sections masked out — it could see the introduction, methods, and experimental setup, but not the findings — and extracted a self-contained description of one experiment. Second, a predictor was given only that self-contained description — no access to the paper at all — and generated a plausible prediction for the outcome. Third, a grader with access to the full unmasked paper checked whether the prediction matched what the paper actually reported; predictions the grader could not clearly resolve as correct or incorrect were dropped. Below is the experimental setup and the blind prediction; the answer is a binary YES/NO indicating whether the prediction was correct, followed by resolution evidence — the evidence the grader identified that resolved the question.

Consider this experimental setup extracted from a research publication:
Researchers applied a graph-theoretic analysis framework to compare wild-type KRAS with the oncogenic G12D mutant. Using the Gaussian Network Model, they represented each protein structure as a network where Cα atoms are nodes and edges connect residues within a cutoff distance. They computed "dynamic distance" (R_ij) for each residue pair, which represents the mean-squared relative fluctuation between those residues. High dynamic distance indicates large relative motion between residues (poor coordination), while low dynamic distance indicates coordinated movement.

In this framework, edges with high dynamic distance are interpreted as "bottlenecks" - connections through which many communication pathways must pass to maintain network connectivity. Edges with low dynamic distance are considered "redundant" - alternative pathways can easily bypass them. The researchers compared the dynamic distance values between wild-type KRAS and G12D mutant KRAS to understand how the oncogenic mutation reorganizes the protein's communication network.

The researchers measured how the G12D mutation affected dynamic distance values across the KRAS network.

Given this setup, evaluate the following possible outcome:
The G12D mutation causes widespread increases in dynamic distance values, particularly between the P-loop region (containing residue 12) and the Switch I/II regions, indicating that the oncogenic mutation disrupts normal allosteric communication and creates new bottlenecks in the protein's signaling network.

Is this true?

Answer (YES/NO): NO